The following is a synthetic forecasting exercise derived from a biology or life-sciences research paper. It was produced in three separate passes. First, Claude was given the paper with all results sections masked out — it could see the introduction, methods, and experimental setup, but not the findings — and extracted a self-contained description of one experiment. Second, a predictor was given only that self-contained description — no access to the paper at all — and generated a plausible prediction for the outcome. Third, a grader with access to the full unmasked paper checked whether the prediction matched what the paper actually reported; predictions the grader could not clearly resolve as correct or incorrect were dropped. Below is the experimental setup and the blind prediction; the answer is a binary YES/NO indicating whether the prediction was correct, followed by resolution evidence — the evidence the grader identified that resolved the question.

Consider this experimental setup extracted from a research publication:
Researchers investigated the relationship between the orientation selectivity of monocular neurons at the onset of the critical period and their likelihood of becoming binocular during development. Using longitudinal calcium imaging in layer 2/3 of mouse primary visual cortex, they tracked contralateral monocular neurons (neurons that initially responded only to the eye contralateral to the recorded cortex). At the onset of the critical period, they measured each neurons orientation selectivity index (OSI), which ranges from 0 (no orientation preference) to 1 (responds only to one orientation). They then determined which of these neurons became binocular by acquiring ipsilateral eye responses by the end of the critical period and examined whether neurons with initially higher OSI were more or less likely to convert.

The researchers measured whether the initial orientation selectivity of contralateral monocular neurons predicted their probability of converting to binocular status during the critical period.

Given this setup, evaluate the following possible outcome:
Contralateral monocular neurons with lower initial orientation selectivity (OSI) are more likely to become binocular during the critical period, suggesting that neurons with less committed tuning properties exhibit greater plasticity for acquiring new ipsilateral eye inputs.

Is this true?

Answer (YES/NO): NO